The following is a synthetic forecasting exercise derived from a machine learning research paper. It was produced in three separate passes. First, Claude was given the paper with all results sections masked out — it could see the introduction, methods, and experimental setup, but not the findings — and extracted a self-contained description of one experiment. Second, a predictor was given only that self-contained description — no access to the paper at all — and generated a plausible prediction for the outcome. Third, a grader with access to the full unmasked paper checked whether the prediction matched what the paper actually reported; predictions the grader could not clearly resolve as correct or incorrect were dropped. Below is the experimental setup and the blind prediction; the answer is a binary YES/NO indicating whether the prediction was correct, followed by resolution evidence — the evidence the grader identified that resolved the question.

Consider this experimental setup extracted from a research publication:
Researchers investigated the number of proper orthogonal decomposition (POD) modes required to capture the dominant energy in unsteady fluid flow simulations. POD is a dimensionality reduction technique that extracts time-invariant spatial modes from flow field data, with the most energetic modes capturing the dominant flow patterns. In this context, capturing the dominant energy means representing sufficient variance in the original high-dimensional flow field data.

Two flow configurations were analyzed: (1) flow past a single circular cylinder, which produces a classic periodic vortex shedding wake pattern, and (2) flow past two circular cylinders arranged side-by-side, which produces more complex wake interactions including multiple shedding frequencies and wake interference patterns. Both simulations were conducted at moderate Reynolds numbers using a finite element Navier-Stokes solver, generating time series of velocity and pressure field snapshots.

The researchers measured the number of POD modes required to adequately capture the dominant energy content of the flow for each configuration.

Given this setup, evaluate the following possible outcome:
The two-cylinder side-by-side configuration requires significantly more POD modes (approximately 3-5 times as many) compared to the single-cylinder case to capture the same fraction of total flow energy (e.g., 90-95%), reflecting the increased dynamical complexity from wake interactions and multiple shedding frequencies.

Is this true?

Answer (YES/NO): NO